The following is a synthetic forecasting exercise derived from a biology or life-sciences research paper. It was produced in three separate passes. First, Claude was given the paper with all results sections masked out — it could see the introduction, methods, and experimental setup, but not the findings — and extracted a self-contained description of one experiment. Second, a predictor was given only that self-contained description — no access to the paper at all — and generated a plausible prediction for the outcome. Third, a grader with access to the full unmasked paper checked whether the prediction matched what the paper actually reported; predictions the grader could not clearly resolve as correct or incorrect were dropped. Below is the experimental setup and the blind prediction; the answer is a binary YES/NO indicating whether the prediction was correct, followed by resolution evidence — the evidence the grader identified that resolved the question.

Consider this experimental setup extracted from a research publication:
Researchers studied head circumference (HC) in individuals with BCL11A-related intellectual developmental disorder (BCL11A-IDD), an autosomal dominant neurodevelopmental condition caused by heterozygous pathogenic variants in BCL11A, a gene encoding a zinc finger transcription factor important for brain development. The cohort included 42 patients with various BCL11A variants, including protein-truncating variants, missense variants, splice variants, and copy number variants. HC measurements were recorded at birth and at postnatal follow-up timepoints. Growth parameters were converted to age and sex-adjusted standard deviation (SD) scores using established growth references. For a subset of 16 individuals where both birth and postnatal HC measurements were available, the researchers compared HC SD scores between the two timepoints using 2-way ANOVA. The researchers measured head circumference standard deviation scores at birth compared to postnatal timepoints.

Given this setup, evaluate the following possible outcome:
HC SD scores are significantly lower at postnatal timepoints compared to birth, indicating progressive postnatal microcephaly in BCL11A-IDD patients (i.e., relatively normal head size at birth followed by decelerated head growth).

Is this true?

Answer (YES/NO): YES